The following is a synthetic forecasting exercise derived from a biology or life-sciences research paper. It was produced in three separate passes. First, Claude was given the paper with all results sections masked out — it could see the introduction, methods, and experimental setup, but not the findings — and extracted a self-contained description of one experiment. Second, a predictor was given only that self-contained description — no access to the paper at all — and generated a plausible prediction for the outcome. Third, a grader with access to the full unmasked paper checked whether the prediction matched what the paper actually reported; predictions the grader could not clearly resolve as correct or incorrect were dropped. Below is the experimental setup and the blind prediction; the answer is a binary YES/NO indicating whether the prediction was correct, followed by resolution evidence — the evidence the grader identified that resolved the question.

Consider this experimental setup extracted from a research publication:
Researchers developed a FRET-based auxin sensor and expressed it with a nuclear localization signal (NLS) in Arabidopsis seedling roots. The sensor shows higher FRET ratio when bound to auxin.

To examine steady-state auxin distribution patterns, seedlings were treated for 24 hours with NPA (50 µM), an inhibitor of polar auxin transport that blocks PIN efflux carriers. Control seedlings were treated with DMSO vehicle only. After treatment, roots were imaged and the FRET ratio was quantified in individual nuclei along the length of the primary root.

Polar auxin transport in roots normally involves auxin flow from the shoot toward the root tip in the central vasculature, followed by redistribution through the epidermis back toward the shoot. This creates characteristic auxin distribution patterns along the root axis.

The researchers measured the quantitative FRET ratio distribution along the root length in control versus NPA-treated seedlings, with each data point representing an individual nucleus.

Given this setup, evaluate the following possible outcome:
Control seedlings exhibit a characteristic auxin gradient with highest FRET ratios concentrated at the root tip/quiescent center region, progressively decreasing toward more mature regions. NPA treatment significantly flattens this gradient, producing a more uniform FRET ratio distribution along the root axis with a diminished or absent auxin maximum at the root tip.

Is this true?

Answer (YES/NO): NO